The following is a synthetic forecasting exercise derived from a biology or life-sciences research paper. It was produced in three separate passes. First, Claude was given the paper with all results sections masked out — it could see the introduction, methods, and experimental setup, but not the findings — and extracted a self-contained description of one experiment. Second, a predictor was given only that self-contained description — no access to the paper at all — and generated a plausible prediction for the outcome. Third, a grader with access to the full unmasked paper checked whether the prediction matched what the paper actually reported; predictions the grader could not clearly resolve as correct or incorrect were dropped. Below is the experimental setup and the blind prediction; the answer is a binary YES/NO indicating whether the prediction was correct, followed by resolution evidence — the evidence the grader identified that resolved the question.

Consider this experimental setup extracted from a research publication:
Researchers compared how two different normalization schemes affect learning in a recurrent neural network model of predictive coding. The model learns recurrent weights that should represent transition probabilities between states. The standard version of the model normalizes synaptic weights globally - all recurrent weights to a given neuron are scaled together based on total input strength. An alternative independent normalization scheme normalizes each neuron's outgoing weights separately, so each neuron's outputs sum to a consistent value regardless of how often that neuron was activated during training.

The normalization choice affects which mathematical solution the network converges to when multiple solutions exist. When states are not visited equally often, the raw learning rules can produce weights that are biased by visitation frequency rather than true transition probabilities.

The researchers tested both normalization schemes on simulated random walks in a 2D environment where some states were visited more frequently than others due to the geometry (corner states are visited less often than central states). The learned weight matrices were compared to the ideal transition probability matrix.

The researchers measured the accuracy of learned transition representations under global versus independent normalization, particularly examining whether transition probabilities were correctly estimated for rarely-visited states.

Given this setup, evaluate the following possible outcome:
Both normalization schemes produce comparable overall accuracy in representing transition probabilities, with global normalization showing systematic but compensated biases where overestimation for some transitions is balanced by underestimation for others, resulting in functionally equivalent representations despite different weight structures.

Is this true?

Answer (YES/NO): NO